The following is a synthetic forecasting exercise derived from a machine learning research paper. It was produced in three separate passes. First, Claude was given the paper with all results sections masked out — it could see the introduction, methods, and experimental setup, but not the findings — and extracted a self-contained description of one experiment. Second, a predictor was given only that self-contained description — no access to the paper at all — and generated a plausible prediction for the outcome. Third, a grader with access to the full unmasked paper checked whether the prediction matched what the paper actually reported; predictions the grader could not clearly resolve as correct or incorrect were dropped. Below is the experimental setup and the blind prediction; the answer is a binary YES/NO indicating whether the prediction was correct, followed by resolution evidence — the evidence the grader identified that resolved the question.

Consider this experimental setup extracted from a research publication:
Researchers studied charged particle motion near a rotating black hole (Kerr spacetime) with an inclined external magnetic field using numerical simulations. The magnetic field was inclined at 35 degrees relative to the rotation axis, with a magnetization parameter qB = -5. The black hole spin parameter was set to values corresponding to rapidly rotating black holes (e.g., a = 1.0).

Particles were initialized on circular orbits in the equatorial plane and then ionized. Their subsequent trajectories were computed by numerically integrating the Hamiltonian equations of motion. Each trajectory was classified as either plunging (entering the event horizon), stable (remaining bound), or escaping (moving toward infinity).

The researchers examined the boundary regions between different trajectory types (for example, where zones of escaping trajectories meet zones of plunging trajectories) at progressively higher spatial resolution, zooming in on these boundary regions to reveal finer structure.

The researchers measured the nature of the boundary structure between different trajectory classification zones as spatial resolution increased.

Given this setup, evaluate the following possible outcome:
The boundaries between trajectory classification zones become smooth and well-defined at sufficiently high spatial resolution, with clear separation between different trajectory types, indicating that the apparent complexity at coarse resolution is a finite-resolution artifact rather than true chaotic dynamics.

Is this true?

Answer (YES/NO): NO